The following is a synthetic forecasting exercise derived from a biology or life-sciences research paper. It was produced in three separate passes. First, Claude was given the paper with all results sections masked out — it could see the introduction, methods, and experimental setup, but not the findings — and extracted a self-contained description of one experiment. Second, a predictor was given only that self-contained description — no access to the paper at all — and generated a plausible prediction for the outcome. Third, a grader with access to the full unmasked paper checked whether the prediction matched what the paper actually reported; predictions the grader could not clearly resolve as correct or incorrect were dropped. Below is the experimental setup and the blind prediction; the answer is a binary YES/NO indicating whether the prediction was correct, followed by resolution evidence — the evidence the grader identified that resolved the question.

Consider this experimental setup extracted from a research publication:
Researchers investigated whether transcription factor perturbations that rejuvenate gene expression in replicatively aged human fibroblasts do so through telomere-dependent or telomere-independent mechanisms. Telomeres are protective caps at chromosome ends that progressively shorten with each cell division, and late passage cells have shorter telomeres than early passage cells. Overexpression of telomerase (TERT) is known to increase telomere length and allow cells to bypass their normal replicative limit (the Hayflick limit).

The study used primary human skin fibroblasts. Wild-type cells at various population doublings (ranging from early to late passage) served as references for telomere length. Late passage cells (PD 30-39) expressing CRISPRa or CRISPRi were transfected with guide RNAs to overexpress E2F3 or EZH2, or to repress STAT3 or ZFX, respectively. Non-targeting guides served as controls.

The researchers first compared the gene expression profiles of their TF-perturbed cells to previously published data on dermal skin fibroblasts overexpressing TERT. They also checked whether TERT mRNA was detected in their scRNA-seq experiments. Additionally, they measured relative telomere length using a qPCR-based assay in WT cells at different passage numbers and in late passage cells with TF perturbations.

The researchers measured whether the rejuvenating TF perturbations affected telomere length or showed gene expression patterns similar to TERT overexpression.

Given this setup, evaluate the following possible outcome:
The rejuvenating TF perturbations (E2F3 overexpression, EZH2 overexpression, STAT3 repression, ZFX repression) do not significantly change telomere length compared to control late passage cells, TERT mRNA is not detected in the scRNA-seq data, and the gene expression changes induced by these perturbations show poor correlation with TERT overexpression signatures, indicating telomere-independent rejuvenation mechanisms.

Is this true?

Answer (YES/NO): YES